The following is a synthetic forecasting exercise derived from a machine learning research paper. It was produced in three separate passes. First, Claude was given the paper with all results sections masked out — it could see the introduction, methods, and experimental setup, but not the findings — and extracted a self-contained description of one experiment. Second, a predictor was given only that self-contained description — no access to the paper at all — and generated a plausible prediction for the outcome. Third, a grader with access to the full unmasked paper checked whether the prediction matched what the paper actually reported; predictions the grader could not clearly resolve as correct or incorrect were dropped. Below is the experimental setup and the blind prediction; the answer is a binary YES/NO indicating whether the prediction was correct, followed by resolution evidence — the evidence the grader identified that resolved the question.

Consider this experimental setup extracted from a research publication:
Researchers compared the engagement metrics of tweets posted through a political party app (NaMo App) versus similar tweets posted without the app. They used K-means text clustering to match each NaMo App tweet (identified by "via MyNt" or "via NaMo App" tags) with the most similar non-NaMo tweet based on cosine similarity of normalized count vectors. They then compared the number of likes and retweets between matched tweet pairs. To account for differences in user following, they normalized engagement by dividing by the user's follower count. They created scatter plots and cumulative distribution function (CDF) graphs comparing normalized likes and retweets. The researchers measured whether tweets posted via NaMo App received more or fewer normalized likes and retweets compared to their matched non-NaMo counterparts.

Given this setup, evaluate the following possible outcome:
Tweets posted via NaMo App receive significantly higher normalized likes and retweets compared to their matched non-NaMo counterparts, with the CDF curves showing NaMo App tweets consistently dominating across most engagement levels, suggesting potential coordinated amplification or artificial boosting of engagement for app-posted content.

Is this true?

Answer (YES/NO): NO